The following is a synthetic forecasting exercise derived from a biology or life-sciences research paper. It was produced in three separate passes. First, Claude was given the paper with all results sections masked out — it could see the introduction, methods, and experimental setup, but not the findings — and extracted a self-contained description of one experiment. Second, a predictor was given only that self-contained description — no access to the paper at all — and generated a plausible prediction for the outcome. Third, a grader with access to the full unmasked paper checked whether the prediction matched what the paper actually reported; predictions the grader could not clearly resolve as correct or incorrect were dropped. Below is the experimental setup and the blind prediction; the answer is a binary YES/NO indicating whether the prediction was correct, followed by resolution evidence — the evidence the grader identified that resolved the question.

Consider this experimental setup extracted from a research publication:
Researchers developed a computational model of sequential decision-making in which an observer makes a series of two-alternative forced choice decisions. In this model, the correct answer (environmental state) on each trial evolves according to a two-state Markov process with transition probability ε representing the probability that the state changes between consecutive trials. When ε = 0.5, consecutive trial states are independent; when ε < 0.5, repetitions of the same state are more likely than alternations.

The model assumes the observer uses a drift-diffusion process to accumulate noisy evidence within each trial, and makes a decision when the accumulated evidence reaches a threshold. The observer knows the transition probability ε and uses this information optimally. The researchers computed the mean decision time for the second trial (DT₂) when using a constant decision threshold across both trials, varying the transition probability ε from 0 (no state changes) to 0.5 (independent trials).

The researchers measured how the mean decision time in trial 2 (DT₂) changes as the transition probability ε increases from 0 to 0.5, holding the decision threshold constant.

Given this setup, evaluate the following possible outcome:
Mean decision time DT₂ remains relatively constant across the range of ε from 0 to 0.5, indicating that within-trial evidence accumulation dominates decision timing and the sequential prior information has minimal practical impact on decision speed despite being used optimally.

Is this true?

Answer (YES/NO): NO